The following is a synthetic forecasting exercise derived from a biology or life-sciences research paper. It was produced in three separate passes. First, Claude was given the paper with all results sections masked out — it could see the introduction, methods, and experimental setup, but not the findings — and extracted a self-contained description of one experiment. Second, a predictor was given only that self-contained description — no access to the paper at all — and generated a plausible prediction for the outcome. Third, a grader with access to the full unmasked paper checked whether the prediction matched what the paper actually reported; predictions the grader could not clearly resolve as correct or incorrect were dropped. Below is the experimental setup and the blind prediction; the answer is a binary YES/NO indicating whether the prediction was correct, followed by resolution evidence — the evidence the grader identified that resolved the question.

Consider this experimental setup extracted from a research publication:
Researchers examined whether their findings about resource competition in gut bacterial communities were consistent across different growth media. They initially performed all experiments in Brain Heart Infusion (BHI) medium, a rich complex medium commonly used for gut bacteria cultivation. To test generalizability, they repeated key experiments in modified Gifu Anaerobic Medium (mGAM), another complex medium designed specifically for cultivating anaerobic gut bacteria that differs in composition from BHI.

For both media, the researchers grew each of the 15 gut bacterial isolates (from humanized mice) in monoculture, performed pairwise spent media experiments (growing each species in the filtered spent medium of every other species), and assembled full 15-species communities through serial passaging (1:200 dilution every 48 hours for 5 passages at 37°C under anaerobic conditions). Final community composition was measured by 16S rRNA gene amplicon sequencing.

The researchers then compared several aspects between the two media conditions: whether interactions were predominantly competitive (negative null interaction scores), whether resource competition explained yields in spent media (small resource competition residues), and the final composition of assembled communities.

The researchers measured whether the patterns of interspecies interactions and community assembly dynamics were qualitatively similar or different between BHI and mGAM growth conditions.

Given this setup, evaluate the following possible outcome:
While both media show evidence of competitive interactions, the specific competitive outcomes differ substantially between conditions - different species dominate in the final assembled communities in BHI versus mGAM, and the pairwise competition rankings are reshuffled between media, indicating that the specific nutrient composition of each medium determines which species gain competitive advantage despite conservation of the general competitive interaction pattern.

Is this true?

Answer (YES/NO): NO